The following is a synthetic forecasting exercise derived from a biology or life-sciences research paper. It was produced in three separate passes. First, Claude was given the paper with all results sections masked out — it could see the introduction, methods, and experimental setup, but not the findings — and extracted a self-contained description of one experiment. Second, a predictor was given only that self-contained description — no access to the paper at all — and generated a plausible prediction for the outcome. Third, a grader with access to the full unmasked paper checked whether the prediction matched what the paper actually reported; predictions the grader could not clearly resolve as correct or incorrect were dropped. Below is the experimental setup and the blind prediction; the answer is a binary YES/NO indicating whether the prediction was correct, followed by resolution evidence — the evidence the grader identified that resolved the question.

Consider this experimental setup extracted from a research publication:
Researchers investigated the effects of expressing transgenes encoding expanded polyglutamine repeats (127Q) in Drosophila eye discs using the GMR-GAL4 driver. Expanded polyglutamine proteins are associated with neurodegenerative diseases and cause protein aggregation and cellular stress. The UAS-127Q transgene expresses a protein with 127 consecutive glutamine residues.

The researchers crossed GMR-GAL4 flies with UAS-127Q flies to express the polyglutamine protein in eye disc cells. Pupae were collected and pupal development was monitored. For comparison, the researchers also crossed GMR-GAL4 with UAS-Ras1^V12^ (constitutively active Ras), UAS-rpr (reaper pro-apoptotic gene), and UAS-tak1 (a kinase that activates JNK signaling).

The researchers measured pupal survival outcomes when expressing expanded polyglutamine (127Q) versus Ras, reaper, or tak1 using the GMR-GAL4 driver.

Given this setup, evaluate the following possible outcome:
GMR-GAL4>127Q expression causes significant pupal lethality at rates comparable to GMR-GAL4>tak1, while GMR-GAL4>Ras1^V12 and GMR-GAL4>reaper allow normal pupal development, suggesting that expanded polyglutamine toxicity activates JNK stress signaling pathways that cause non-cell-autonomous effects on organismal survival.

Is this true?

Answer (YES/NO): NO